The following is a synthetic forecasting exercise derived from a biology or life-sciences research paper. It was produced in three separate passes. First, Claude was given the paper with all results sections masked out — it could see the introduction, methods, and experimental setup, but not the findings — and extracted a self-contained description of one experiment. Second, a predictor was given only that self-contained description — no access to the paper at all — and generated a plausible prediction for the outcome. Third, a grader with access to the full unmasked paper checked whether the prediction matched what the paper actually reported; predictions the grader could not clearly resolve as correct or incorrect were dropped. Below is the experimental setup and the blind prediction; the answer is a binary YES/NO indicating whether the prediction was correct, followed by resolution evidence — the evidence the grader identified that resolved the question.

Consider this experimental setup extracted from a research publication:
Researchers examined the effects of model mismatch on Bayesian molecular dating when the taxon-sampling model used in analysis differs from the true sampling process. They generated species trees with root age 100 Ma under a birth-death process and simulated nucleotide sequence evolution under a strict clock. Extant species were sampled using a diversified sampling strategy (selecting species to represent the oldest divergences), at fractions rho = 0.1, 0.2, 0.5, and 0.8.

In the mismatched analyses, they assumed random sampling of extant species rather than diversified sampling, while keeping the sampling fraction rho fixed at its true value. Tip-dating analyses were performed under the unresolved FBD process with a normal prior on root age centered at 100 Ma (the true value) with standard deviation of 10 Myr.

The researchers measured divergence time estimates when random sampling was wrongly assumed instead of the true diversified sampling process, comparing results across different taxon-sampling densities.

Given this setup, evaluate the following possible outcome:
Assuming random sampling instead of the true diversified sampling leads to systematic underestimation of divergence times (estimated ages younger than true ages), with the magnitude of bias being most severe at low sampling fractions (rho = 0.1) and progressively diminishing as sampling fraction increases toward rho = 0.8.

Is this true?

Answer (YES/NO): NO